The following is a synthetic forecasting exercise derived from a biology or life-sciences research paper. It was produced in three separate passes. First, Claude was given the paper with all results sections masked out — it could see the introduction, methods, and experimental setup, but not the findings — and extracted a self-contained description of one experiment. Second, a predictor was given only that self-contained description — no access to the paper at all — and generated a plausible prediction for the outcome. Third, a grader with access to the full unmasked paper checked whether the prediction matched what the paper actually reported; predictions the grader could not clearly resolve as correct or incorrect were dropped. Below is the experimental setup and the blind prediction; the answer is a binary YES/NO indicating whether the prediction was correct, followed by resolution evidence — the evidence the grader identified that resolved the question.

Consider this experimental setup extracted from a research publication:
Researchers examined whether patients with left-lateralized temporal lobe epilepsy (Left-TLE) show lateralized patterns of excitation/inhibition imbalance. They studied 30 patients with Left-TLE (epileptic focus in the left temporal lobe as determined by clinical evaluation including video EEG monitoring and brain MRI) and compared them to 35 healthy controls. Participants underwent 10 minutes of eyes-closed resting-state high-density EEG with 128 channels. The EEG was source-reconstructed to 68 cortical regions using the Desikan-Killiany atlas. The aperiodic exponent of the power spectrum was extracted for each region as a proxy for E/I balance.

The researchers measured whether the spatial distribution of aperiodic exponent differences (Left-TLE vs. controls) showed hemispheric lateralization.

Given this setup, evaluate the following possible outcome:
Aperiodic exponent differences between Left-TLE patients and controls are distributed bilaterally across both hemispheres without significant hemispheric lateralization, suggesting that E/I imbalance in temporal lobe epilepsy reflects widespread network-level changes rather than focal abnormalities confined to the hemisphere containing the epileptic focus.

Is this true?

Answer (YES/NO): NO